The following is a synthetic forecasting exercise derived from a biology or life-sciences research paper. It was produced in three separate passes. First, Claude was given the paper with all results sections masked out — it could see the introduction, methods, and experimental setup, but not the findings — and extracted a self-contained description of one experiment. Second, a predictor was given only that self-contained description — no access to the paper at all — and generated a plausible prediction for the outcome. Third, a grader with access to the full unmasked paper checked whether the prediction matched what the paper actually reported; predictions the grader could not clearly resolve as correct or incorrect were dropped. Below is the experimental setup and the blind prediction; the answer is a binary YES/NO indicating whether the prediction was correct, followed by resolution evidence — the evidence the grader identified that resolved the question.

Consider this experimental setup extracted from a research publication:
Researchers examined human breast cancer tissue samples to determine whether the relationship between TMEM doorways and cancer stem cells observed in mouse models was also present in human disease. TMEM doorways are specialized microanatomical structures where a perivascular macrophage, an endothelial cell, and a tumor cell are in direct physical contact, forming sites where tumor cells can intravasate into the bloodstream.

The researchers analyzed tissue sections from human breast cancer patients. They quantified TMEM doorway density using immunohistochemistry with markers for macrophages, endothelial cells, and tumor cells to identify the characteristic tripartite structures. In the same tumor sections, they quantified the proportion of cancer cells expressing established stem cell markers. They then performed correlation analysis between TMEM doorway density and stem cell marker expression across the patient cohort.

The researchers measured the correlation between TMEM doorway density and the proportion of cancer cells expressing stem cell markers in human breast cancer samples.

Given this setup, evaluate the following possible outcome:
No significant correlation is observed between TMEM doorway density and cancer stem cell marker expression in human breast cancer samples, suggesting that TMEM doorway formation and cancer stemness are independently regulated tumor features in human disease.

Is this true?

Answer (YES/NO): NO